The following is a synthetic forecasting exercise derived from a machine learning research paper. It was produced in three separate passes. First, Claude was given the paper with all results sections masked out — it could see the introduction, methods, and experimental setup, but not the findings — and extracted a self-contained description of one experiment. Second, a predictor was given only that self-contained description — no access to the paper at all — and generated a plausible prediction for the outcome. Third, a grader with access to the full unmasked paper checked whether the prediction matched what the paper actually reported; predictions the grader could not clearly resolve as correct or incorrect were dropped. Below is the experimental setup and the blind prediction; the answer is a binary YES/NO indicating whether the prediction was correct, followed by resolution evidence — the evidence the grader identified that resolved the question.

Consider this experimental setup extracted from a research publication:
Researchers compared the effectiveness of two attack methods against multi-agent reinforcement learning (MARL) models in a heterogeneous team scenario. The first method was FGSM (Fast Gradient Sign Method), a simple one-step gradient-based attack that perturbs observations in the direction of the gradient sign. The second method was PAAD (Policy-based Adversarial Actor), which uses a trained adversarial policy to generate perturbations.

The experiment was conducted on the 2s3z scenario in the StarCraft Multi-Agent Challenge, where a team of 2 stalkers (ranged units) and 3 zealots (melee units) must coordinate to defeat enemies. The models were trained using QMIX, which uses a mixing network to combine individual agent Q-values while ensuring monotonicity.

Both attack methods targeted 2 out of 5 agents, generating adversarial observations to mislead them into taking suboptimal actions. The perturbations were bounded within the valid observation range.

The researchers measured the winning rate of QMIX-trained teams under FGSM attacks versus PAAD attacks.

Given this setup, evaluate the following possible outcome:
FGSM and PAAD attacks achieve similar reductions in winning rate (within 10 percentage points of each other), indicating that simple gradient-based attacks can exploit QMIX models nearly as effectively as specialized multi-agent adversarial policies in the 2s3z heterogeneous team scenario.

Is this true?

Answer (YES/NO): YES